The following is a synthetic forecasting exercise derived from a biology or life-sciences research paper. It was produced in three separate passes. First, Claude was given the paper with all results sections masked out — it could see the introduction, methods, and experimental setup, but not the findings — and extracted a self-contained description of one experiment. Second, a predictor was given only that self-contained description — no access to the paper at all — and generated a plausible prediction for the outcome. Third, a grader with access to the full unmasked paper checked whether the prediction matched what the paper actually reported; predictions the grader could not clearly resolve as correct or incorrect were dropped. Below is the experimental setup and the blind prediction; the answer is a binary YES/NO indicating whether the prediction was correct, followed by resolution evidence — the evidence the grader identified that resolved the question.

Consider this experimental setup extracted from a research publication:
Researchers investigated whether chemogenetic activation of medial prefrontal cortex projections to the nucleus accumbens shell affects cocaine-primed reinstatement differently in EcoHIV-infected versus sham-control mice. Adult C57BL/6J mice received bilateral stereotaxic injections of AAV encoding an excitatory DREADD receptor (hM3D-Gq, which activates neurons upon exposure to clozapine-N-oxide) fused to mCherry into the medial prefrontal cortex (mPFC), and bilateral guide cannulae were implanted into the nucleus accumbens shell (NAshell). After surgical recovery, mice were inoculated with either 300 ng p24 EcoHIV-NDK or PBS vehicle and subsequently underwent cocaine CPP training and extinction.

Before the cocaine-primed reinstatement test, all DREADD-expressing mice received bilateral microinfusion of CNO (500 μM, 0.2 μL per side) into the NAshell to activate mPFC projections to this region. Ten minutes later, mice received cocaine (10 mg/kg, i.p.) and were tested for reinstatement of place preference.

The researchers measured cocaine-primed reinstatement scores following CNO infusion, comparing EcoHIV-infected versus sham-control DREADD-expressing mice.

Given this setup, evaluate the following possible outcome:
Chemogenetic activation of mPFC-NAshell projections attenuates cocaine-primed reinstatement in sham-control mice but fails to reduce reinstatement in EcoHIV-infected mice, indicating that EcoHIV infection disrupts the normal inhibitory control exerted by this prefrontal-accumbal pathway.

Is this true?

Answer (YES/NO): NO